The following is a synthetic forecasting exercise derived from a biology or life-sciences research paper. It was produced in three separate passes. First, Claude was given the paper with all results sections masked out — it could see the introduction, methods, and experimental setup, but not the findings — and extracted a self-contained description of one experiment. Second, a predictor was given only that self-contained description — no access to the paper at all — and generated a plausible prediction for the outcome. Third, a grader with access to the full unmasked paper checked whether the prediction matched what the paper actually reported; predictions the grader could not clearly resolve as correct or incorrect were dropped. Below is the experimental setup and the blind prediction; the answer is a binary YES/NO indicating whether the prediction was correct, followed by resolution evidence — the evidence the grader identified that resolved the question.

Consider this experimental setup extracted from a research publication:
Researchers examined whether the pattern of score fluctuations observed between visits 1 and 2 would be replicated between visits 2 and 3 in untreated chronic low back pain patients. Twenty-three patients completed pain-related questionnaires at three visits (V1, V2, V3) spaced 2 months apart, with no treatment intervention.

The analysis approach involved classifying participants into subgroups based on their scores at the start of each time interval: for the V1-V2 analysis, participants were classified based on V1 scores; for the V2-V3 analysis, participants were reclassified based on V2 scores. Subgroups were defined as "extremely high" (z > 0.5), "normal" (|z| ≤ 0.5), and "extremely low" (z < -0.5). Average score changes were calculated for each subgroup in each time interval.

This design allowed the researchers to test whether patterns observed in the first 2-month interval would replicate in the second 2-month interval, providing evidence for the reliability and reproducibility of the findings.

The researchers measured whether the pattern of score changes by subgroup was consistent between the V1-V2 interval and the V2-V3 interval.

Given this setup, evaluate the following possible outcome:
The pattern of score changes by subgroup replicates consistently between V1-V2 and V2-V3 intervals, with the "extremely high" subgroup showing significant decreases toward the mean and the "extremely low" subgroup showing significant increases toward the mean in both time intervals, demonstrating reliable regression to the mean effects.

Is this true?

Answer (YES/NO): NO